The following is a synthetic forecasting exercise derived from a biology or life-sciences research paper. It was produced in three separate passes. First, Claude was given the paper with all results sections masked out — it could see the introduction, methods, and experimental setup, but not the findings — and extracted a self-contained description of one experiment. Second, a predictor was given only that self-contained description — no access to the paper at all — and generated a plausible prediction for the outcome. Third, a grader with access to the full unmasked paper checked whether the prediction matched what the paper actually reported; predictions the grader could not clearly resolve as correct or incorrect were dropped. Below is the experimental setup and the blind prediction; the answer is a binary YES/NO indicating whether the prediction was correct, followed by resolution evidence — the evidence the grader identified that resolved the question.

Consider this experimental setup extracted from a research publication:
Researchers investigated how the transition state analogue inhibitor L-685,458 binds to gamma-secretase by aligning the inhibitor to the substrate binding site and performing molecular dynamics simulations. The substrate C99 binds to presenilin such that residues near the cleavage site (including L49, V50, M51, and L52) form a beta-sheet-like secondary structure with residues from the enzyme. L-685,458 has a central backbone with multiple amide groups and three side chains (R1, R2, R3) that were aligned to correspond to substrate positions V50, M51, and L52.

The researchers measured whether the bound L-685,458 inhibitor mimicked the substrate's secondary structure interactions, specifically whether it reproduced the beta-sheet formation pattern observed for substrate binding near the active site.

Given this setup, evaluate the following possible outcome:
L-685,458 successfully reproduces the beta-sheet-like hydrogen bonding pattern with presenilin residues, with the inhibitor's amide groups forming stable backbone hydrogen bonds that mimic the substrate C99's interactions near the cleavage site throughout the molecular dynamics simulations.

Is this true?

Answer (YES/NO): YES